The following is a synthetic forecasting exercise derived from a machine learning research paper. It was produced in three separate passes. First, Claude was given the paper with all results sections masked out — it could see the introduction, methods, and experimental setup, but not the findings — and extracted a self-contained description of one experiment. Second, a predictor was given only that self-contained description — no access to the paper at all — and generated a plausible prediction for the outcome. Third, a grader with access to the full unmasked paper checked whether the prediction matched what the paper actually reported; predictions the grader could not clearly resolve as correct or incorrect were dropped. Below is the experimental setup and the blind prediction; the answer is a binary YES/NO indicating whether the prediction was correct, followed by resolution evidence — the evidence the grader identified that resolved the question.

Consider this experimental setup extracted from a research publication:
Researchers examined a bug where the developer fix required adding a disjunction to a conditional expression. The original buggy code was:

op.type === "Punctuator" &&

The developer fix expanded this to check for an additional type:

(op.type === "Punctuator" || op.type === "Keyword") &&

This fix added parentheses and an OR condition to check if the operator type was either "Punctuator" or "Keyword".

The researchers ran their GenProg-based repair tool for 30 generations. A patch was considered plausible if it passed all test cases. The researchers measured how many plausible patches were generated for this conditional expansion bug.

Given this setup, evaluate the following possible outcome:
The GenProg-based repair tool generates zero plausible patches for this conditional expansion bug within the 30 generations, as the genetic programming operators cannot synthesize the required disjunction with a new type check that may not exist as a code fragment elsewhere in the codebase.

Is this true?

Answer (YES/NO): NO